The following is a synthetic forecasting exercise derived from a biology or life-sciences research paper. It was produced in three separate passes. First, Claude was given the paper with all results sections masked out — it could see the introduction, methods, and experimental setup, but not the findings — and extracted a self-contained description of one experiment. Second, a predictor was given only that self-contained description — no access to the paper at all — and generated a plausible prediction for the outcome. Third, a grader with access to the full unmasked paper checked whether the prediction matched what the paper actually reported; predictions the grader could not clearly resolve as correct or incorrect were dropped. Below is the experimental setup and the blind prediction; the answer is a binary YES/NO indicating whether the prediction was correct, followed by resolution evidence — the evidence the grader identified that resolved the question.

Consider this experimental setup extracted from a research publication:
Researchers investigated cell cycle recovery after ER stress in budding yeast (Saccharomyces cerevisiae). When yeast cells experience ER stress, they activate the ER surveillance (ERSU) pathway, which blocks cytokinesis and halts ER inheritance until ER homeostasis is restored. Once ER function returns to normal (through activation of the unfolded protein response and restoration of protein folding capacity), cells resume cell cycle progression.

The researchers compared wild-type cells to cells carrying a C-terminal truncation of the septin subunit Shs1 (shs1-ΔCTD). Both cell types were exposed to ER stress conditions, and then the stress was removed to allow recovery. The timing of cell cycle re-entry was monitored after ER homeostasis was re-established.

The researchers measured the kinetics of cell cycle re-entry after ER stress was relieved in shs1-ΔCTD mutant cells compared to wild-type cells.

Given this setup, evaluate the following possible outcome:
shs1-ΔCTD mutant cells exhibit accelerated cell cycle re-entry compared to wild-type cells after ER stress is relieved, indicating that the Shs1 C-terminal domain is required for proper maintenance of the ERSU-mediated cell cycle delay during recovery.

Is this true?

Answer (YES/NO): NO